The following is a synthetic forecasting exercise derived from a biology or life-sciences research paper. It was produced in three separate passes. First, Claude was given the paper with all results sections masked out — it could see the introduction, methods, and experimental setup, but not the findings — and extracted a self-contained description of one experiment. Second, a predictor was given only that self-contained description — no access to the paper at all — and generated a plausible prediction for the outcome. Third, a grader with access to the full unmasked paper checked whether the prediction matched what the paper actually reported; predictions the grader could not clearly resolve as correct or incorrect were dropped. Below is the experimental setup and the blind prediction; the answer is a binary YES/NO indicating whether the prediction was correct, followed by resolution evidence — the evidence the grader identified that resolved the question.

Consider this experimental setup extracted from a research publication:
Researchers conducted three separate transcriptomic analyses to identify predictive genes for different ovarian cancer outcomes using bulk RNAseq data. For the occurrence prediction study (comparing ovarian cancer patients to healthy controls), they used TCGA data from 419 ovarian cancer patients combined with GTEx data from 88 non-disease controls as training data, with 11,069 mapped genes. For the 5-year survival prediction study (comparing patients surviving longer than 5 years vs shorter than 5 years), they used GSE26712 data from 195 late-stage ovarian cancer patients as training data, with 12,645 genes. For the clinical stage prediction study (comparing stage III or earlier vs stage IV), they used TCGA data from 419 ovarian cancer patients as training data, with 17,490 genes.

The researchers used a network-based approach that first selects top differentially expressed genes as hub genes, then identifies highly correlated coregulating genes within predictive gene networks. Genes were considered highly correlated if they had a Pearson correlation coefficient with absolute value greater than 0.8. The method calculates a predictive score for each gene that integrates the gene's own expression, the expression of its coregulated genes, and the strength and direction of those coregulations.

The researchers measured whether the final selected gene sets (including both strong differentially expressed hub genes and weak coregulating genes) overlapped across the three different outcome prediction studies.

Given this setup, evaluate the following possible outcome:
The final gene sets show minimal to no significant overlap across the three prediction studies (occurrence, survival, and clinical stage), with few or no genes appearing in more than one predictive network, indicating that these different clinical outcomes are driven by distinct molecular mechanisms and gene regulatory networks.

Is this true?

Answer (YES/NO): YES